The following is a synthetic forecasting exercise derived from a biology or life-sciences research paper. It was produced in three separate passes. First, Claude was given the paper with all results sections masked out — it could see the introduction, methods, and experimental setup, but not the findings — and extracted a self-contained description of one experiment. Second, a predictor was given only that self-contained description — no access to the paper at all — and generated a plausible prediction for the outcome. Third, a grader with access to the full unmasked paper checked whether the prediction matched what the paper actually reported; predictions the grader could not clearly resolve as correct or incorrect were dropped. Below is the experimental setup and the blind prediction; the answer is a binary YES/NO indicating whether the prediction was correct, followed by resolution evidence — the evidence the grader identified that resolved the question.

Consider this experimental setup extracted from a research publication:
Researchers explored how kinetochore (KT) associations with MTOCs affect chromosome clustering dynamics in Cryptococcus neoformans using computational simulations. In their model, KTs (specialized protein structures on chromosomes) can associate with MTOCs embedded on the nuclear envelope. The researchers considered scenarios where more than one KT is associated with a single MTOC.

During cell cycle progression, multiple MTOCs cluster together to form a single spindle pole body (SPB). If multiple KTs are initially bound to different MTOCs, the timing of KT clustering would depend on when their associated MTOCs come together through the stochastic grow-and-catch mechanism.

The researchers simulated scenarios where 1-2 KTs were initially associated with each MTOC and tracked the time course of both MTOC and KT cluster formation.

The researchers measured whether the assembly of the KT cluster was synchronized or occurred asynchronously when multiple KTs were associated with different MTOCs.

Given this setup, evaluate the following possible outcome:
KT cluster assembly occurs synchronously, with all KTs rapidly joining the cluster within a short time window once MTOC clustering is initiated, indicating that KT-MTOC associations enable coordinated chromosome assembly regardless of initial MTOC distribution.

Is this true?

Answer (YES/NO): NO